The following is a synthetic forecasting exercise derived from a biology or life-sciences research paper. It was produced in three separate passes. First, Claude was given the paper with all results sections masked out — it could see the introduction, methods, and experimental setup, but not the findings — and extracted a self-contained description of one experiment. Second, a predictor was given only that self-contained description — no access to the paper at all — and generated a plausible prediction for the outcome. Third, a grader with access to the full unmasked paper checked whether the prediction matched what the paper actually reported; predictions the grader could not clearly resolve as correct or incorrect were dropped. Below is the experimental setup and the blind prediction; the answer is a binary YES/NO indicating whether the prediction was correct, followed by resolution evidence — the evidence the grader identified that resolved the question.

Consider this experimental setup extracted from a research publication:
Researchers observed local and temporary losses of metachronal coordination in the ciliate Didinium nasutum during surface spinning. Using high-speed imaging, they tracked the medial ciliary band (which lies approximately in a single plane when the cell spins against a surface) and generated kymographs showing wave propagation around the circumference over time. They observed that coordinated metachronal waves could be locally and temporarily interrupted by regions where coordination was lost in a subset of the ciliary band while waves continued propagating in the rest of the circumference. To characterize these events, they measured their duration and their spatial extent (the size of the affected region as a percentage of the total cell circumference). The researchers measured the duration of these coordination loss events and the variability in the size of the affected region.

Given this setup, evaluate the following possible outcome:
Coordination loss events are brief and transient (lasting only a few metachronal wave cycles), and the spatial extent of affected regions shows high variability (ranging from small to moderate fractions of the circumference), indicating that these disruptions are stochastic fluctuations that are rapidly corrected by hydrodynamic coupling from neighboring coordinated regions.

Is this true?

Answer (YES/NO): NO